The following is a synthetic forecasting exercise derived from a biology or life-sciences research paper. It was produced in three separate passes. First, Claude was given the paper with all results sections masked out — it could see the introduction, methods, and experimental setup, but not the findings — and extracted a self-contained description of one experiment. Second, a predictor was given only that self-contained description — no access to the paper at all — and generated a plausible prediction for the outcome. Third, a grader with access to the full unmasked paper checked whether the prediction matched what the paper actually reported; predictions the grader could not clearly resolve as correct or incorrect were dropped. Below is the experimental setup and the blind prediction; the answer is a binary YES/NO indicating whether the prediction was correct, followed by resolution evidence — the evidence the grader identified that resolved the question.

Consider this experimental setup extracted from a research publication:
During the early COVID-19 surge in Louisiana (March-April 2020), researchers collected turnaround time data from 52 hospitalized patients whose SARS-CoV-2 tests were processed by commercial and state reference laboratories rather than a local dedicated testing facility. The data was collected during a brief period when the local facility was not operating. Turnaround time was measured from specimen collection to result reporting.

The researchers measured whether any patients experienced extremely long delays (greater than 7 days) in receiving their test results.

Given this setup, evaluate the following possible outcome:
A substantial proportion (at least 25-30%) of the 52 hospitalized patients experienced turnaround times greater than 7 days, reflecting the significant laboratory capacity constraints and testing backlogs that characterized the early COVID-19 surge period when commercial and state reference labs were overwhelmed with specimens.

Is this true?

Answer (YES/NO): NO